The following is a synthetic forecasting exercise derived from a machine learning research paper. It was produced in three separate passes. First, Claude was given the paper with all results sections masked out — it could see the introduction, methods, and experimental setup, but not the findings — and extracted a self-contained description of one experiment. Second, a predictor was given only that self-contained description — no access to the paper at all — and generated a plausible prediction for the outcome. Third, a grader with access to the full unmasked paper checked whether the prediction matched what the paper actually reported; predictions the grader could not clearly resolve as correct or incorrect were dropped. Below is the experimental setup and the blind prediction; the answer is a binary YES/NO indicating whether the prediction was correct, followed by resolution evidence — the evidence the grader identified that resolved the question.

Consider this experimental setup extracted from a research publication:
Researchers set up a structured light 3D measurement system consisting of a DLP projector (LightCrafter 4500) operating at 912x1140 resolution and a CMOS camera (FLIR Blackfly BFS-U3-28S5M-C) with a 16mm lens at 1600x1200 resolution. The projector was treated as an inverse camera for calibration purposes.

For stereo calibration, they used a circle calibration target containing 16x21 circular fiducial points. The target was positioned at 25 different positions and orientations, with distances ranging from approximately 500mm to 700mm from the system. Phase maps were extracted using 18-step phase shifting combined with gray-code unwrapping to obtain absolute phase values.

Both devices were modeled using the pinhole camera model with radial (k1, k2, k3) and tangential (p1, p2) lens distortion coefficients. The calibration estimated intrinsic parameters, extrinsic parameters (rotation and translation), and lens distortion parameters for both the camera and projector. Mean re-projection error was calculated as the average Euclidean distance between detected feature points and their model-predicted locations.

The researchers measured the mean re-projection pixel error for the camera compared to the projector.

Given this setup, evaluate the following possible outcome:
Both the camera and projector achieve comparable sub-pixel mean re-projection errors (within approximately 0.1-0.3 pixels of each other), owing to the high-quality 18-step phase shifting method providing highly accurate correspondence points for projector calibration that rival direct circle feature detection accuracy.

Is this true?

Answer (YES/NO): YES